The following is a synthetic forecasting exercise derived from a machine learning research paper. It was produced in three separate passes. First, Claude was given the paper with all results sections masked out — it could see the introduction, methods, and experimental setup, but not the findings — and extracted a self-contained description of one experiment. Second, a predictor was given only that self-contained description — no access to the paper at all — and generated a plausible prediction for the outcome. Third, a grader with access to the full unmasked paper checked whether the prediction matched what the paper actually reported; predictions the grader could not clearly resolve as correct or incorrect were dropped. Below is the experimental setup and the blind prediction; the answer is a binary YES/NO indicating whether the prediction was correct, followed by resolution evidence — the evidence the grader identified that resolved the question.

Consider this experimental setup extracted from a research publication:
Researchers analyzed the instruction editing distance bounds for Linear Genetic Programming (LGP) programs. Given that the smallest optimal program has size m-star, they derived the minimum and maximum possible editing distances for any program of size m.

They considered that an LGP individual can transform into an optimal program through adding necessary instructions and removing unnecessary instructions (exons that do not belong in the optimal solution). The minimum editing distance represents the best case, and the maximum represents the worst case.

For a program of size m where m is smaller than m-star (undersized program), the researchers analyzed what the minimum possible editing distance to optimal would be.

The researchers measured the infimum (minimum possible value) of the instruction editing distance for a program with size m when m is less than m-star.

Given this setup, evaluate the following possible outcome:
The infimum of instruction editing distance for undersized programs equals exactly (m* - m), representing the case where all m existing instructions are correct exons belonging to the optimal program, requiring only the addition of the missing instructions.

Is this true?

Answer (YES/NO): YES